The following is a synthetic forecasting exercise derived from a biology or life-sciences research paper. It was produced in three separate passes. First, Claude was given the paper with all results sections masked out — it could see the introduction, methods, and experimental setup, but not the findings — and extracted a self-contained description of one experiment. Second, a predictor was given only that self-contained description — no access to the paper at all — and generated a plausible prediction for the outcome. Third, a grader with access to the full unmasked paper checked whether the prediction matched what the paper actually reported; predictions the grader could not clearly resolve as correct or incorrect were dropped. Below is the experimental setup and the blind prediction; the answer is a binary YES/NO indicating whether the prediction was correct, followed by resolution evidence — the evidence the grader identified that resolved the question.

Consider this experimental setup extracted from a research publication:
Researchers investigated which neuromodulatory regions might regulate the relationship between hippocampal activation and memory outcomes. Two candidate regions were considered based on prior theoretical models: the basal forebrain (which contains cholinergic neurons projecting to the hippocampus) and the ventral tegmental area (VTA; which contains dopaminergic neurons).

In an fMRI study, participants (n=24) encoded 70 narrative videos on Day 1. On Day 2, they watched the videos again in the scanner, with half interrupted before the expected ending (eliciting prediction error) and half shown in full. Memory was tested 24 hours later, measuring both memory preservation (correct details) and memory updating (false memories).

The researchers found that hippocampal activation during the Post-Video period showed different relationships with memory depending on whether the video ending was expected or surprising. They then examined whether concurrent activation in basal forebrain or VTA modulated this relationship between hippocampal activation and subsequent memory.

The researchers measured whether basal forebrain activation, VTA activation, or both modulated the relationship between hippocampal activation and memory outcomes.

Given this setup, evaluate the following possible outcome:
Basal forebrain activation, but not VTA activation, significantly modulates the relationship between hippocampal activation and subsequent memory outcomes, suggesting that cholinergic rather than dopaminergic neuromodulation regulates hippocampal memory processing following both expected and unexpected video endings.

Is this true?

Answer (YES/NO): YES